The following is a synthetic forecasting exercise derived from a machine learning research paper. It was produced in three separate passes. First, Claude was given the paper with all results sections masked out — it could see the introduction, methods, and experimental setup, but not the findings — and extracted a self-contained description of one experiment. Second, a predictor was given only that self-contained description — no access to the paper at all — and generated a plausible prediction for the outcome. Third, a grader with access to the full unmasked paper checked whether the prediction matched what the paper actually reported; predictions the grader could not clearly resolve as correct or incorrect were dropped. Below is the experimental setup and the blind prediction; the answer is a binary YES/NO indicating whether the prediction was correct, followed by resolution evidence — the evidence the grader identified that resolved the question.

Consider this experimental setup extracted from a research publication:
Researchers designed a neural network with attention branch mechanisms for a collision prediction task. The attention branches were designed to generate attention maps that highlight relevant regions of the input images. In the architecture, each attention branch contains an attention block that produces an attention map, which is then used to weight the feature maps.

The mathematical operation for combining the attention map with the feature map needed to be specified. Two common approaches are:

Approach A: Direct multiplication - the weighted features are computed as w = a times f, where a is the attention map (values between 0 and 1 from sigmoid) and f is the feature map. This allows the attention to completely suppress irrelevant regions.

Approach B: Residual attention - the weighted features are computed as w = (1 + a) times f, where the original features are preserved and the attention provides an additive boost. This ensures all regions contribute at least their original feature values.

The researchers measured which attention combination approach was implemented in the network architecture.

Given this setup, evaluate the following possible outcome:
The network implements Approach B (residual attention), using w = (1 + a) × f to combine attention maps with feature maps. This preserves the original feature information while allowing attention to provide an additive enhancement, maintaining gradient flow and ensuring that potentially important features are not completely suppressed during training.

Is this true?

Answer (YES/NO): YES